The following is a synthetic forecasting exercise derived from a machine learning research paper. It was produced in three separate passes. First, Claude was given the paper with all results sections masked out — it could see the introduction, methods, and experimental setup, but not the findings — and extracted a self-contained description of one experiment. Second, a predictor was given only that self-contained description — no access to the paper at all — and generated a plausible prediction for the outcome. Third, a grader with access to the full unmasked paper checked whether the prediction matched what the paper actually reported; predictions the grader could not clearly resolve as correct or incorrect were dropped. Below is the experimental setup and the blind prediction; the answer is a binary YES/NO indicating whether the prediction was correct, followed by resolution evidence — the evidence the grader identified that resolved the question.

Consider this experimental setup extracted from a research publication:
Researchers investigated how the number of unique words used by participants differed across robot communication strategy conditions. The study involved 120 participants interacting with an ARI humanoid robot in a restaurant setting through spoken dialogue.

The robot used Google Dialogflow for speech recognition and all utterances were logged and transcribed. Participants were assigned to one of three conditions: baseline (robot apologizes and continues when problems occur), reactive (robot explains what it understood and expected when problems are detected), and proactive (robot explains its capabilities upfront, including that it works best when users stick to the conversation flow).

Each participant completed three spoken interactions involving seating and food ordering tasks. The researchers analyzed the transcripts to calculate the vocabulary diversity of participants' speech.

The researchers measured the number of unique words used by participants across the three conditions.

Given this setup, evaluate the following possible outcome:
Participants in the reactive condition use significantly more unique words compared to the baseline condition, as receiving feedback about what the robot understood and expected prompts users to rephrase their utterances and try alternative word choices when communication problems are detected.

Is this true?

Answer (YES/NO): NO